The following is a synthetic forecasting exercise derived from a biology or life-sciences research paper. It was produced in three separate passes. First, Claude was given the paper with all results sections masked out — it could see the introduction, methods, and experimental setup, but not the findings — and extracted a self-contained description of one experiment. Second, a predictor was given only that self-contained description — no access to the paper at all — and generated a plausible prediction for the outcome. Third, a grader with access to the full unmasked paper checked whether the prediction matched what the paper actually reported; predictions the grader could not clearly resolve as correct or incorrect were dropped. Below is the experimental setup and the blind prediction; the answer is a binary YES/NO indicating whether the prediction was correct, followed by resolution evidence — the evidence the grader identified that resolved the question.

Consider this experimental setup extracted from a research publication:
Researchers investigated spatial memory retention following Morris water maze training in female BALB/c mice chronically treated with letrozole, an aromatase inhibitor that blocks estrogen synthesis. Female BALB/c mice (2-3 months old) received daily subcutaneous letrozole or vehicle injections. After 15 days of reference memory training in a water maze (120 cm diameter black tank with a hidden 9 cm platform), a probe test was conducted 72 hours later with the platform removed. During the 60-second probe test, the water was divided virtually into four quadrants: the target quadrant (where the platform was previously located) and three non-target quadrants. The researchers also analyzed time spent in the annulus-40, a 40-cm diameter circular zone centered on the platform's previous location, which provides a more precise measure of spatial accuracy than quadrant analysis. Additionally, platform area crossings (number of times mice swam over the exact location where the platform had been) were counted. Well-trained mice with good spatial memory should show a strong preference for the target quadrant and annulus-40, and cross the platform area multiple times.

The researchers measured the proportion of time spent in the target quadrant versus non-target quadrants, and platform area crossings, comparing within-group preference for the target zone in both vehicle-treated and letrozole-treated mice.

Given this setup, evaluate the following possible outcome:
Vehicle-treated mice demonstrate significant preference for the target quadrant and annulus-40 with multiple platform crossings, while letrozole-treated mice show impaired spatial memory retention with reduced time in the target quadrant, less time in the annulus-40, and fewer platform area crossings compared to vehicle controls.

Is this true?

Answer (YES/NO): NO